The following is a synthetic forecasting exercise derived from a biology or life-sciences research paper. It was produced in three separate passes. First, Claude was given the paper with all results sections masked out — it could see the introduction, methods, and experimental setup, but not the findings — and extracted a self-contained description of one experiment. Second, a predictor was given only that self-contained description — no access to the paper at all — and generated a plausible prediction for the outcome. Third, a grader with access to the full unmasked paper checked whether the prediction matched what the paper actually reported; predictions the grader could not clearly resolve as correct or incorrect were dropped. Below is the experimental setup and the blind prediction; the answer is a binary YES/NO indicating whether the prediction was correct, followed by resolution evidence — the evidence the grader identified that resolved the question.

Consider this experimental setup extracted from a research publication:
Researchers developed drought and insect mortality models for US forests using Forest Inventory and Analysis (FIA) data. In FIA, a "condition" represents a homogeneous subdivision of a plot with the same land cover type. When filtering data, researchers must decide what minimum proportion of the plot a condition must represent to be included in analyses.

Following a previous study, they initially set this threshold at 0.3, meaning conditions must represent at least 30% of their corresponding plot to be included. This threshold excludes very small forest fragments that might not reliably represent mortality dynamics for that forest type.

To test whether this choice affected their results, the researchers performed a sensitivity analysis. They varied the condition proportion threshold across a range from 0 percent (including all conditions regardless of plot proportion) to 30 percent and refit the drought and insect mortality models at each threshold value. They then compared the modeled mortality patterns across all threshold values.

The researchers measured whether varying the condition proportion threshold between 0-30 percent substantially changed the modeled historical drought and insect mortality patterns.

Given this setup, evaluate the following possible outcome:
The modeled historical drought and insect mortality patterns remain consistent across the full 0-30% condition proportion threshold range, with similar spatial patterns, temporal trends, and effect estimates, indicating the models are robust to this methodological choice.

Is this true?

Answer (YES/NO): YES